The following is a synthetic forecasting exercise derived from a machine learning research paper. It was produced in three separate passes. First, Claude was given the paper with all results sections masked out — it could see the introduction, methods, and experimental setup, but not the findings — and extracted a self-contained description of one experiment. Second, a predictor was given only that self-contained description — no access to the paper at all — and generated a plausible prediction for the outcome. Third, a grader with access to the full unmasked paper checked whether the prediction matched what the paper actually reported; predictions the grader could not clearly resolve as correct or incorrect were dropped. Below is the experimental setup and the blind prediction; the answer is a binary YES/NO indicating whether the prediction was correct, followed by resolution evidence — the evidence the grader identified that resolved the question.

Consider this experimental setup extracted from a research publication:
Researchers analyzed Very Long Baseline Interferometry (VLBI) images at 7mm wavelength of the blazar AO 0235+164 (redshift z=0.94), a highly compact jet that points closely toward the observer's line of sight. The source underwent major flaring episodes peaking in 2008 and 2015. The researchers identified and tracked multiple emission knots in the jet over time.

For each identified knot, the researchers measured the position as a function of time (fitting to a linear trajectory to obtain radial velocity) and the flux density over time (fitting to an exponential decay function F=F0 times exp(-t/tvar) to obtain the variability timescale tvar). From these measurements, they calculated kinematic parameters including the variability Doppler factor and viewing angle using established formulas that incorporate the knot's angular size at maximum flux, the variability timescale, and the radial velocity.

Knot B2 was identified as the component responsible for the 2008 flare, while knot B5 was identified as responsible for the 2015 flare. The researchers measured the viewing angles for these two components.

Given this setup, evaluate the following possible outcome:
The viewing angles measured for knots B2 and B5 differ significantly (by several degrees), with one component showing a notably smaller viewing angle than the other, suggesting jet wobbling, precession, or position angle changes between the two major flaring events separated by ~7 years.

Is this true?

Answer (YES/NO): NO